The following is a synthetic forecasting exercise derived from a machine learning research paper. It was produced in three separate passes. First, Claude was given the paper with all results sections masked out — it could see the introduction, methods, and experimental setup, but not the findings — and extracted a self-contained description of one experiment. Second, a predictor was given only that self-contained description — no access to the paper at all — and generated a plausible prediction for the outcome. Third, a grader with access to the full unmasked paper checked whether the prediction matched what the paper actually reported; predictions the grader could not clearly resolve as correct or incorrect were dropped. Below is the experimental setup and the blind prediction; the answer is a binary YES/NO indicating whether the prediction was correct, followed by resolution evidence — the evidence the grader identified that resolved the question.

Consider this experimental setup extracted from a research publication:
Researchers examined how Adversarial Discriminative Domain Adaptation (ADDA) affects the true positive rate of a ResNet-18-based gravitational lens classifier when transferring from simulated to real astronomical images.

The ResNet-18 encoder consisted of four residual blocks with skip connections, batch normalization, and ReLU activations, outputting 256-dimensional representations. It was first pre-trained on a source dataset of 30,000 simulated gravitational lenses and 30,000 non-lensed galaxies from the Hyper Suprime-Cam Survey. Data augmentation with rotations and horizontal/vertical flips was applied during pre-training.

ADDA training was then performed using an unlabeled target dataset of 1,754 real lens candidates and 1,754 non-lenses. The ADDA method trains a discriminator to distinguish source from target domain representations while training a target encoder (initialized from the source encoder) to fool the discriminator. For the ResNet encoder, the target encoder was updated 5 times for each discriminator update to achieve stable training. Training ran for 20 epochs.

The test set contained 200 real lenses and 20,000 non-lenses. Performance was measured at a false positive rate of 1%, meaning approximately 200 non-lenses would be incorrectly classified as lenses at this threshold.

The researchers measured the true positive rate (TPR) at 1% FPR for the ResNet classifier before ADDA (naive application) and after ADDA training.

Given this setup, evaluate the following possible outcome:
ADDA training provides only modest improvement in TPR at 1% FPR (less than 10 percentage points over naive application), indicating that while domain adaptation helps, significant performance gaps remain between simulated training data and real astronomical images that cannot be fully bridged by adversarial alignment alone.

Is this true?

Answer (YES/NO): NO